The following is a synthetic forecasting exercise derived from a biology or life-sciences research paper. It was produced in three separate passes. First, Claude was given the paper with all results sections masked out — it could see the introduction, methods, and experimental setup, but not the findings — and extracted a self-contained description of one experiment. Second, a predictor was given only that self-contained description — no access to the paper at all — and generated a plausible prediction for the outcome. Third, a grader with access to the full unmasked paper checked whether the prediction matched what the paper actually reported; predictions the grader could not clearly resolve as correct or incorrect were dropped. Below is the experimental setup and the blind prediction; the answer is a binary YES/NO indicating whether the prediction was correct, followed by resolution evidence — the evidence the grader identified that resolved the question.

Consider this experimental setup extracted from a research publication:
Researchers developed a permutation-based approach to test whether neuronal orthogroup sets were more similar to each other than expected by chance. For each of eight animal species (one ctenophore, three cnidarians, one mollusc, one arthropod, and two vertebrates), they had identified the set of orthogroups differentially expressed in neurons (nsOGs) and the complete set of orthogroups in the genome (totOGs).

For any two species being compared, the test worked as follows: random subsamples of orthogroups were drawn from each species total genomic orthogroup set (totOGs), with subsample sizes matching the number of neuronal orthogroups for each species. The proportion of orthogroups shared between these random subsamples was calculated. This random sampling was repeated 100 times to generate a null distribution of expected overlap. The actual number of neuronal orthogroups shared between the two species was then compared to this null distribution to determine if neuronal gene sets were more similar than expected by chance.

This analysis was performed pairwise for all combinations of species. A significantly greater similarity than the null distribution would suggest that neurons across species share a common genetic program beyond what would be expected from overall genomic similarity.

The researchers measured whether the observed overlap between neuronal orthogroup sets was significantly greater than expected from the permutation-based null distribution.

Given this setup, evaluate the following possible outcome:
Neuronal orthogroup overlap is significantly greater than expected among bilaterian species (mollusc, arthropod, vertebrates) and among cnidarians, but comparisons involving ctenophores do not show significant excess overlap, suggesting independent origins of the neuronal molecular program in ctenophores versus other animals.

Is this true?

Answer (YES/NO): NO